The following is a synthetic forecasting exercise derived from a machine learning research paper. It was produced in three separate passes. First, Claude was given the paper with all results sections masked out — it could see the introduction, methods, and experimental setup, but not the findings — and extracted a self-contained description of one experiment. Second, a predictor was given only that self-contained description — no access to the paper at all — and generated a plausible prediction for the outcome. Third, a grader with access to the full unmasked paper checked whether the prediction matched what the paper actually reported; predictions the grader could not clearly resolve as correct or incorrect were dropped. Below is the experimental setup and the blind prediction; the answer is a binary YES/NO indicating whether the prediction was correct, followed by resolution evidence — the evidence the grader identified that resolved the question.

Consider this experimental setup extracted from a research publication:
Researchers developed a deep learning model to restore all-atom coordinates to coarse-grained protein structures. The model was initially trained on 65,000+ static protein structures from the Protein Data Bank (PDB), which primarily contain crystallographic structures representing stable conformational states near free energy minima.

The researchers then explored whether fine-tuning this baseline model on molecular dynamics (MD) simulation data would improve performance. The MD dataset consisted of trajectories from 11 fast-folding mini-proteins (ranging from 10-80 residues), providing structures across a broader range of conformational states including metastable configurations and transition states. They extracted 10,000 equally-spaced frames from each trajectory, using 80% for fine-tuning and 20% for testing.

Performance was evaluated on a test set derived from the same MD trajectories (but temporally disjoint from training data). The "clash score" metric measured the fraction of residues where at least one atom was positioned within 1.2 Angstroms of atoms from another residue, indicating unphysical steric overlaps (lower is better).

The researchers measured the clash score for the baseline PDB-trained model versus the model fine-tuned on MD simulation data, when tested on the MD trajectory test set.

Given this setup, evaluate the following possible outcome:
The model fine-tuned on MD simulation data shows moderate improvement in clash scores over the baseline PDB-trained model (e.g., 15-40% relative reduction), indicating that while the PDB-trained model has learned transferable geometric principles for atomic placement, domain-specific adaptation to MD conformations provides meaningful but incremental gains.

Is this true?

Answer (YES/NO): NO